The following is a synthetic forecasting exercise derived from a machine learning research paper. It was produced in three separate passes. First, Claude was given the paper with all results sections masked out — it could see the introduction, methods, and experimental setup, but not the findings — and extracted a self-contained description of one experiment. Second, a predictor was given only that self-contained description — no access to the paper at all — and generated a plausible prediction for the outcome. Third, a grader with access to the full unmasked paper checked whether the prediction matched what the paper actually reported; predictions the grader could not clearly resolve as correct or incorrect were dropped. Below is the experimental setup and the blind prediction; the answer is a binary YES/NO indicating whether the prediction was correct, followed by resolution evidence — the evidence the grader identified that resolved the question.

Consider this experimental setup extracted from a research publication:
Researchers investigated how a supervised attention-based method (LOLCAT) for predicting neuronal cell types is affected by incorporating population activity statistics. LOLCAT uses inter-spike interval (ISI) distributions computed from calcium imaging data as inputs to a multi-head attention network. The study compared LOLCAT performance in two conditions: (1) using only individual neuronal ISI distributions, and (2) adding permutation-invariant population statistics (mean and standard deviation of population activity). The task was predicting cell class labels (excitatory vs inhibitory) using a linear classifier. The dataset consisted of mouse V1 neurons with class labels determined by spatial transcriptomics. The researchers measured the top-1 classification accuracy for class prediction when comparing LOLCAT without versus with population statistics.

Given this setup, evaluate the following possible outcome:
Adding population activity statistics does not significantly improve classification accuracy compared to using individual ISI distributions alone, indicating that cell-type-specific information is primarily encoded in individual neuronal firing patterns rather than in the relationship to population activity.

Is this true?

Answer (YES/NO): YES